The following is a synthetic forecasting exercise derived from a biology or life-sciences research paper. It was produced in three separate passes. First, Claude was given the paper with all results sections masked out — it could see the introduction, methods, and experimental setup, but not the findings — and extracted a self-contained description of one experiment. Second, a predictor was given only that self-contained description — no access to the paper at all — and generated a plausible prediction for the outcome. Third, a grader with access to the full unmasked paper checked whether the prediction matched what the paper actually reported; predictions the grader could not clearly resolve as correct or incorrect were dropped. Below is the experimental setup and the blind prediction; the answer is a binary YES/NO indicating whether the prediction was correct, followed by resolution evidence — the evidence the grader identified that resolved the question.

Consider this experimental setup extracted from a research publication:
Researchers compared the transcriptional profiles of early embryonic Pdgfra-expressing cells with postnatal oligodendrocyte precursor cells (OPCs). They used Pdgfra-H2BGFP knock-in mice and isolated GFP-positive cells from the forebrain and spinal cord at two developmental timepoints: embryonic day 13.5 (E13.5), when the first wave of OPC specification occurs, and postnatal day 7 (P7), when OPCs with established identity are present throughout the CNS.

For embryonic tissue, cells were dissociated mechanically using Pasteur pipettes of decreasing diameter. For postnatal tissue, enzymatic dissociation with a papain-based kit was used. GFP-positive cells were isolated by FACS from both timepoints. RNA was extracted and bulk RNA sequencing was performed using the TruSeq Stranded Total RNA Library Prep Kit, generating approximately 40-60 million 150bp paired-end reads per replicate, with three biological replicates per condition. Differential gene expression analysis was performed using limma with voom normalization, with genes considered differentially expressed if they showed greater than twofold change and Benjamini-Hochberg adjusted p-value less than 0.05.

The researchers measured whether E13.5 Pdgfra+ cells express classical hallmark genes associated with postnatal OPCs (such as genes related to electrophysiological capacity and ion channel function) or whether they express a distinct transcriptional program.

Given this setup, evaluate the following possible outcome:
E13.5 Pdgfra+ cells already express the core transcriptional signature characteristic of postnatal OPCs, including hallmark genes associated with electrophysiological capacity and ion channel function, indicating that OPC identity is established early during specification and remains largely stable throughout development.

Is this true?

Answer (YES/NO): NO